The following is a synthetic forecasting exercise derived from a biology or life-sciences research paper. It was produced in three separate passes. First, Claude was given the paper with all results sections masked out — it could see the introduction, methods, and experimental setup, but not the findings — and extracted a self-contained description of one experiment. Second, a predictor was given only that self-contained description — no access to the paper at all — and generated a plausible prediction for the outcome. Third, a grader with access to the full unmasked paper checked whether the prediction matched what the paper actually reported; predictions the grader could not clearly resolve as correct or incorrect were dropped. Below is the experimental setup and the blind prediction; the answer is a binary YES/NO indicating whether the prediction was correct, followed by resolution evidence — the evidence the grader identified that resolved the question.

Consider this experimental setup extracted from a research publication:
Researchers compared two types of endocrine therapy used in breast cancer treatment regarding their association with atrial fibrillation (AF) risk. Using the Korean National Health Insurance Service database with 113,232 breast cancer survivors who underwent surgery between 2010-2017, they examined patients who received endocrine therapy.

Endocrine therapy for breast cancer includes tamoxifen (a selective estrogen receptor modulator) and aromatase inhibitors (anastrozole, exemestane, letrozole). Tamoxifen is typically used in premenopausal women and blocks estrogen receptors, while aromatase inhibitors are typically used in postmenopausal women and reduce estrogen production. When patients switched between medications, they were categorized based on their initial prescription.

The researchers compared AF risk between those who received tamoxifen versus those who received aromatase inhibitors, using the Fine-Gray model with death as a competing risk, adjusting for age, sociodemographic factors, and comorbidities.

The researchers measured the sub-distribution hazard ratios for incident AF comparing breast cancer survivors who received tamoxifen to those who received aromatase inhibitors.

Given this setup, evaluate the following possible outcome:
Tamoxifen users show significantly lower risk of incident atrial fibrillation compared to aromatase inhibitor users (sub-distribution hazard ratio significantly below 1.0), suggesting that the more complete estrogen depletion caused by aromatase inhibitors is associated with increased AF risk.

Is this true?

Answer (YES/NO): NO